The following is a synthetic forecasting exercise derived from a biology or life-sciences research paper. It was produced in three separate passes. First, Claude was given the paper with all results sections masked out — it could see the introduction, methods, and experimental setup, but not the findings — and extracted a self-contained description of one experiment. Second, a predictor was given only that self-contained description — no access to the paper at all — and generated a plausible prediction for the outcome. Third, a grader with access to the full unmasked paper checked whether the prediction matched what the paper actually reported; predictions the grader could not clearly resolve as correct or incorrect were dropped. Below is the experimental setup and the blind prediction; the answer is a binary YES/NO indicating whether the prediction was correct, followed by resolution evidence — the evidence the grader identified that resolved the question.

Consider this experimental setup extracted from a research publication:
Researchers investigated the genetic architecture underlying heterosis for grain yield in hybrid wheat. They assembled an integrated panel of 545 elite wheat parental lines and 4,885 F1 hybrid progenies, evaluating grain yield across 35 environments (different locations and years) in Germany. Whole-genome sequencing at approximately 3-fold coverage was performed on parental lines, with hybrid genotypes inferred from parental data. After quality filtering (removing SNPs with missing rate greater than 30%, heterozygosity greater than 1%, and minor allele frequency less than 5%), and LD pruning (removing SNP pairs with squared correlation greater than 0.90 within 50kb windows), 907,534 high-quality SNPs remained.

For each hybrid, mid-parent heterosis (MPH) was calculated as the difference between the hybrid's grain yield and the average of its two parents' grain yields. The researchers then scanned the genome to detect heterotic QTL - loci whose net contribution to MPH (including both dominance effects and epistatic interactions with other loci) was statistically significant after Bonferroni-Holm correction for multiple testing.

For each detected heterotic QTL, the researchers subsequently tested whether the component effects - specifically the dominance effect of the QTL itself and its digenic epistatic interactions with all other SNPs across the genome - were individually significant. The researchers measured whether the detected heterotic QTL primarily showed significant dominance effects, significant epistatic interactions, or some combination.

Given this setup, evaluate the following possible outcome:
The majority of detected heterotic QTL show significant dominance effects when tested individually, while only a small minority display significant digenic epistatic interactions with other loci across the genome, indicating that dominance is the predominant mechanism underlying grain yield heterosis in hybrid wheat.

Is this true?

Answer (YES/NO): NO